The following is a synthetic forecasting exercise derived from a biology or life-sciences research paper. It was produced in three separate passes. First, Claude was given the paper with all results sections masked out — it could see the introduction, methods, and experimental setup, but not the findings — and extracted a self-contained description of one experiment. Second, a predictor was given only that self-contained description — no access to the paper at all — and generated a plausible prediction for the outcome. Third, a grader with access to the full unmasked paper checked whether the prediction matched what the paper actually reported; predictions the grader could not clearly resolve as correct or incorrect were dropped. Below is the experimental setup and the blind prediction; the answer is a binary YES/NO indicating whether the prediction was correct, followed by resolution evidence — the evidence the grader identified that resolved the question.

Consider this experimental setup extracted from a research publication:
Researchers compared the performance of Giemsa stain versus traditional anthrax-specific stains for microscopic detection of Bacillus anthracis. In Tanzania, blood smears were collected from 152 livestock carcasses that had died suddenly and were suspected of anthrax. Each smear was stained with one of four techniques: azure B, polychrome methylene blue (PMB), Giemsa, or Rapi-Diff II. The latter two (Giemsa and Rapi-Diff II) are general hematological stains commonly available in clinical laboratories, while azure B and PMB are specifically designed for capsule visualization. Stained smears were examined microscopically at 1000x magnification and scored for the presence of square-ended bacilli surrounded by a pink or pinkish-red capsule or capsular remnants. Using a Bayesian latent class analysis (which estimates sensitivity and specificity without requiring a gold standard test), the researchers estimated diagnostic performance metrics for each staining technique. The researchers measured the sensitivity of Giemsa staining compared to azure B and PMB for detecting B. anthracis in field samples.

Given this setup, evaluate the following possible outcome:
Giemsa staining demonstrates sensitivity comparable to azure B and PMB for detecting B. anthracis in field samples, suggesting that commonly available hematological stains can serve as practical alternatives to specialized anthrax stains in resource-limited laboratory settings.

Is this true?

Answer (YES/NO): NO